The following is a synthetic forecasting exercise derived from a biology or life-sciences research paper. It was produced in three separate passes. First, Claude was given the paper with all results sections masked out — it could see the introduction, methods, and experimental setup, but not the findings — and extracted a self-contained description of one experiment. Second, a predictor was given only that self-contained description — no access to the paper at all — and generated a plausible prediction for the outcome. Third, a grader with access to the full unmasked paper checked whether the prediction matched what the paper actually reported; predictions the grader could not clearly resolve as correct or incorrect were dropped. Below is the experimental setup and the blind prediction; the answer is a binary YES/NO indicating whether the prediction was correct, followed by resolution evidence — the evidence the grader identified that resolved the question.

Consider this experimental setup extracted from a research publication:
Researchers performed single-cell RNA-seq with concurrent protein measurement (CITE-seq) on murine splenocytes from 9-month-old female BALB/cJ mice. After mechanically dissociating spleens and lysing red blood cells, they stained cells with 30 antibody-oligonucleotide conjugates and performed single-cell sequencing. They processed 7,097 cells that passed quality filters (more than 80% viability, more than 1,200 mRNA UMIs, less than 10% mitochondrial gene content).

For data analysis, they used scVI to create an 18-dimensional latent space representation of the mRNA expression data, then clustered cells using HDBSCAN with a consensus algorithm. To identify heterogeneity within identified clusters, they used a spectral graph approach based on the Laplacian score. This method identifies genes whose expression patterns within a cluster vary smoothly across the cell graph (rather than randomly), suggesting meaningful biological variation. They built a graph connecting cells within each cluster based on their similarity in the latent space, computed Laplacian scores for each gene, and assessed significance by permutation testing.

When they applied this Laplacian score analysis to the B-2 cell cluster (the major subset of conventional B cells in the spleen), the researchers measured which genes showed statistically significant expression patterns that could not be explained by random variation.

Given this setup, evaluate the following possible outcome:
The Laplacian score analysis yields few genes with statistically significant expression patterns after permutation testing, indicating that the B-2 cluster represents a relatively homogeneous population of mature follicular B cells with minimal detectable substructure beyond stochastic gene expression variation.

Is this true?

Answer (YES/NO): NO